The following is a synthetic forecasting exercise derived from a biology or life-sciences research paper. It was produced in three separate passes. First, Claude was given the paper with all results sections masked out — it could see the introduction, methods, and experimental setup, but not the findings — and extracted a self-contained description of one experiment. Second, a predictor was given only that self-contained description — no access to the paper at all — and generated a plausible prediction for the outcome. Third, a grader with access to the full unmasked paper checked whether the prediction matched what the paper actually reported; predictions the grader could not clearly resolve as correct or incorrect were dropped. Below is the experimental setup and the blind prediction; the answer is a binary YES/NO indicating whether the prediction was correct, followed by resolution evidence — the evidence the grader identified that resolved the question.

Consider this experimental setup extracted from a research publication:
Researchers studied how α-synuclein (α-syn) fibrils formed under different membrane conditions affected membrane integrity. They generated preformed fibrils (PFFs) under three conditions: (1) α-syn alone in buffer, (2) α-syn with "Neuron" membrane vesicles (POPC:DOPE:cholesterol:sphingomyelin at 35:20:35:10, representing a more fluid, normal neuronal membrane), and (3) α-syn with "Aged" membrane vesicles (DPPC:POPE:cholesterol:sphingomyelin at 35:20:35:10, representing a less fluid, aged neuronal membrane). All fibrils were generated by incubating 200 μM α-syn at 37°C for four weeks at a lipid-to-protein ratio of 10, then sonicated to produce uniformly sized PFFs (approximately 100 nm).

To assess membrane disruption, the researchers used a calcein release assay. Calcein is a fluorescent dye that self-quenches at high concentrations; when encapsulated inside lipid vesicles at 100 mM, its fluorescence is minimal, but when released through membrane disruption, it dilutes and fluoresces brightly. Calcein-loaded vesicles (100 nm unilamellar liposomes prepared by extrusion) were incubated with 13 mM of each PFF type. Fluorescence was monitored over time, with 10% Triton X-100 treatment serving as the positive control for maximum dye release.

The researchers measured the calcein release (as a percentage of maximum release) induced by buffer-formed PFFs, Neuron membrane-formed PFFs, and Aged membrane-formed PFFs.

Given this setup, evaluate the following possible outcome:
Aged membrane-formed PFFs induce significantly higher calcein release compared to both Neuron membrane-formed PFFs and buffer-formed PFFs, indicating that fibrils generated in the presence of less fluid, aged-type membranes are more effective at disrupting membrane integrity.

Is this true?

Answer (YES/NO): NO